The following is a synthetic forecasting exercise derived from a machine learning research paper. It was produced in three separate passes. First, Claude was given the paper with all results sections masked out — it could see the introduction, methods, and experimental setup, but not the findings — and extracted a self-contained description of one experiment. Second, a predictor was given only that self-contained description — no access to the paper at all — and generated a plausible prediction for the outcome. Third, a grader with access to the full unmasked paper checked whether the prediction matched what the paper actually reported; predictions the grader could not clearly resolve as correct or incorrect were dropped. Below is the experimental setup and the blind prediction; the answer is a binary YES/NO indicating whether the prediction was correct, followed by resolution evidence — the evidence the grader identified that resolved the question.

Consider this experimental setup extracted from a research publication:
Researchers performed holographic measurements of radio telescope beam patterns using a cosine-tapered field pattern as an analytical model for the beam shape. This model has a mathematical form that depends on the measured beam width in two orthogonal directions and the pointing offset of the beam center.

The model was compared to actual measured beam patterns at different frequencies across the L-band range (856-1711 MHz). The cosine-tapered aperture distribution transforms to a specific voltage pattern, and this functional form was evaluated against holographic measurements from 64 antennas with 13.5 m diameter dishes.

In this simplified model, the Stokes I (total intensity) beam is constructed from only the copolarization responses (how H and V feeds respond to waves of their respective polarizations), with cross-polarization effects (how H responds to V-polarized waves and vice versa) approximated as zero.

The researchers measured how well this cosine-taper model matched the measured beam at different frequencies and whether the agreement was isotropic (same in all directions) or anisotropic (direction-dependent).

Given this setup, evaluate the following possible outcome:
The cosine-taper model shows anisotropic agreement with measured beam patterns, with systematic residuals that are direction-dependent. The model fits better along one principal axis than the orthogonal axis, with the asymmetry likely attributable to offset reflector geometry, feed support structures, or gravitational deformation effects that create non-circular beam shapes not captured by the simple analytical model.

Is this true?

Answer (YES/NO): YES